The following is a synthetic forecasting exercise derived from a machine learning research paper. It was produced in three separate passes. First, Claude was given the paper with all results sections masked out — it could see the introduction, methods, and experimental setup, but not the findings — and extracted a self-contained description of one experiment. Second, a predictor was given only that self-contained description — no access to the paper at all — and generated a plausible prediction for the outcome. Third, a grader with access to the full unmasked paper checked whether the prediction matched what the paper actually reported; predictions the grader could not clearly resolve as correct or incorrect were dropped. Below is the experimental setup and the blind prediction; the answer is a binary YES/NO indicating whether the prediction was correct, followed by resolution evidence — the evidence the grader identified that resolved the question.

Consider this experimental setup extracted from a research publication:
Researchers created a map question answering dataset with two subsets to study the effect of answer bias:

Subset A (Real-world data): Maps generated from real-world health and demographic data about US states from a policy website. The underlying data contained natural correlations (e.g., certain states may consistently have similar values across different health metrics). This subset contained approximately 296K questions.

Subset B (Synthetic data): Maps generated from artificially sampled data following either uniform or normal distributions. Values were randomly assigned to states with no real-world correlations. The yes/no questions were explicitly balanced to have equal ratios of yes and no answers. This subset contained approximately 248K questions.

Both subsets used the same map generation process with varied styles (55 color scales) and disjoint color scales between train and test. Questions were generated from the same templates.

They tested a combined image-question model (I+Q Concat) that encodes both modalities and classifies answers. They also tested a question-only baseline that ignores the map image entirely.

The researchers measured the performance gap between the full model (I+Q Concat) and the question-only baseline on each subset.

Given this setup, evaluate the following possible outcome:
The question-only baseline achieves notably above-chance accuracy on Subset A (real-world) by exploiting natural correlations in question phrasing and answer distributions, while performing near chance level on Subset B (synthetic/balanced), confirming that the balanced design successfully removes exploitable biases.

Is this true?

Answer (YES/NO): NO